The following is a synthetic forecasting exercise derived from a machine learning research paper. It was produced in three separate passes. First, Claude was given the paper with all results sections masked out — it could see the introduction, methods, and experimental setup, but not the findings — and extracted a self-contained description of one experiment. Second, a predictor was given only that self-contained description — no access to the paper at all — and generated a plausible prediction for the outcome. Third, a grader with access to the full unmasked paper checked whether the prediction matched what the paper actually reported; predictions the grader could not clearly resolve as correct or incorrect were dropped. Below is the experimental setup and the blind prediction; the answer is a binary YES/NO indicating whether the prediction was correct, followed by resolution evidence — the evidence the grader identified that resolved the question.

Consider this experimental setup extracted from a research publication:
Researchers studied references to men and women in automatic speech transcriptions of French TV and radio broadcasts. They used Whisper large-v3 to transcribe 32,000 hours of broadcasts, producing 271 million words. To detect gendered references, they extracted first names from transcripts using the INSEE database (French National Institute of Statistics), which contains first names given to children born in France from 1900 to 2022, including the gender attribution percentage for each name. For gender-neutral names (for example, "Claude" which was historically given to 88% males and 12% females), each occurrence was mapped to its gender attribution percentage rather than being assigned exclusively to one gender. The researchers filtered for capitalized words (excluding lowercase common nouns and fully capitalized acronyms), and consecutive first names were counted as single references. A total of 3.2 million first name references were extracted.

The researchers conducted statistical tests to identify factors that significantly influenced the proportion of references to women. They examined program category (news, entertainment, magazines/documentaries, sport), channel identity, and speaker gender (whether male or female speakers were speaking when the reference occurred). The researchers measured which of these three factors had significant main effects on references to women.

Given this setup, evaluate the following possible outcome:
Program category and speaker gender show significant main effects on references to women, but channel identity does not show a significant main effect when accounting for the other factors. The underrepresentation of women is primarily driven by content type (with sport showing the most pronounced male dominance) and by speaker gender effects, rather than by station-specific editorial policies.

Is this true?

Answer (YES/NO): NO